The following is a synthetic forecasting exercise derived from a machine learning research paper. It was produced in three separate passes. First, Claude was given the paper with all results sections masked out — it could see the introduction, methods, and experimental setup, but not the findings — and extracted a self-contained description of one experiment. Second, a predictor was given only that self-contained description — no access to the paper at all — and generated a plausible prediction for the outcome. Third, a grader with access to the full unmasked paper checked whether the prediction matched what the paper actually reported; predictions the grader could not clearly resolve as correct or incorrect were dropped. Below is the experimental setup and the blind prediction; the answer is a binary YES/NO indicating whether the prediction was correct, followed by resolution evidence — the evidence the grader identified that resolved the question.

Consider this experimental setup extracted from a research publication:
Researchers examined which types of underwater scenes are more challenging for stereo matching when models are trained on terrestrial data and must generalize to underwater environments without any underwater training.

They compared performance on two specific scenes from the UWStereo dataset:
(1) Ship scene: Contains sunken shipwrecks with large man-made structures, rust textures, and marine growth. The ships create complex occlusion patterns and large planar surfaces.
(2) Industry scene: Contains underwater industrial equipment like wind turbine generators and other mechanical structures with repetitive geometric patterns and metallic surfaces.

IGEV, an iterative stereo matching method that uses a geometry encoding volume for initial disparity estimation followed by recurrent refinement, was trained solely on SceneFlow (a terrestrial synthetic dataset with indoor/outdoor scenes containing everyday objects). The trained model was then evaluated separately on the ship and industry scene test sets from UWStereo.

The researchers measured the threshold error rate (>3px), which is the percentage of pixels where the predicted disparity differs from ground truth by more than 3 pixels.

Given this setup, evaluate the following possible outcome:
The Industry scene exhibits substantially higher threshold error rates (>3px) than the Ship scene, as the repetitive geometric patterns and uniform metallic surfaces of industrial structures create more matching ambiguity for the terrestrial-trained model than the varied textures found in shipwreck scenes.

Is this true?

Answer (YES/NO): NO